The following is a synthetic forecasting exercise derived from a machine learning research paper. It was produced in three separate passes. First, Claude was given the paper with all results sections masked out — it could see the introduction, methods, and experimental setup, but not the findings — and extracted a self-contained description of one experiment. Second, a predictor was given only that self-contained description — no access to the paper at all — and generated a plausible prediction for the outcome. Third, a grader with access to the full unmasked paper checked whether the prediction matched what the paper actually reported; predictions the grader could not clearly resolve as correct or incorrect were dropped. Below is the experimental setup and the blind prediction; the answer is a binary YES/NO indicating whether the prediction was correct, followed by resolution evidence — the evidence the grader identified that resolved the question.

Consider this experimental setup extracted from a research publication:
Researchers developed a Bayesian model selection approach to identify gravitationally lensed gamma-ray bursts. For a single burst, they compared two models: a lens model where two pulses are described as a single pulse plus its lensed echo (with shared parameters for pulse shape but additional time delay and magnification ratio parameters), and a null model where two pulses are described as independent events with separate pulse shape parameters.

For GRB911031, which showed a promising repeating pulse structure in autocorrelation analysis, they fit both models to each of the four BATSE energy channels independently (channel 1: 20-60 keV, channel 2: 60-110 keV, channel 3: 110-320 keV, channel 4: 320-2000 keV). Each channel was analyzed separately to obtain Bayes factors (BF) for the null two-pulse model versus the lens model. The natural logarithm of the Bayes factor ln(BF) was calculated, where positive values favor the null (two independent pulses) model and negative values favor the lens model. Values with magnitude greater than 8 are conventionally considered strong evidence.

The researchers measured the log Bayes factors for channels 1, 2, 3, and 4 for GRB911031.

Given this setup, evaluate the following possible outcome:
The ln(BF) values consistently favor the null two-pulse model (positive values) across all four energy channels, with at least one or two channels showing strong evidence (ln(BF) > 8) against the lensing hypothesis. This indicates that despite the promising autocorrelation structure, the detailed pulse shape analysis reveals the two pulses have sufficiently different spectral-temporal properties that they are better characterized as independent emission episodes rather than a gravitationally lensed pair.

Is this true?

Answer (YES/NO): YES